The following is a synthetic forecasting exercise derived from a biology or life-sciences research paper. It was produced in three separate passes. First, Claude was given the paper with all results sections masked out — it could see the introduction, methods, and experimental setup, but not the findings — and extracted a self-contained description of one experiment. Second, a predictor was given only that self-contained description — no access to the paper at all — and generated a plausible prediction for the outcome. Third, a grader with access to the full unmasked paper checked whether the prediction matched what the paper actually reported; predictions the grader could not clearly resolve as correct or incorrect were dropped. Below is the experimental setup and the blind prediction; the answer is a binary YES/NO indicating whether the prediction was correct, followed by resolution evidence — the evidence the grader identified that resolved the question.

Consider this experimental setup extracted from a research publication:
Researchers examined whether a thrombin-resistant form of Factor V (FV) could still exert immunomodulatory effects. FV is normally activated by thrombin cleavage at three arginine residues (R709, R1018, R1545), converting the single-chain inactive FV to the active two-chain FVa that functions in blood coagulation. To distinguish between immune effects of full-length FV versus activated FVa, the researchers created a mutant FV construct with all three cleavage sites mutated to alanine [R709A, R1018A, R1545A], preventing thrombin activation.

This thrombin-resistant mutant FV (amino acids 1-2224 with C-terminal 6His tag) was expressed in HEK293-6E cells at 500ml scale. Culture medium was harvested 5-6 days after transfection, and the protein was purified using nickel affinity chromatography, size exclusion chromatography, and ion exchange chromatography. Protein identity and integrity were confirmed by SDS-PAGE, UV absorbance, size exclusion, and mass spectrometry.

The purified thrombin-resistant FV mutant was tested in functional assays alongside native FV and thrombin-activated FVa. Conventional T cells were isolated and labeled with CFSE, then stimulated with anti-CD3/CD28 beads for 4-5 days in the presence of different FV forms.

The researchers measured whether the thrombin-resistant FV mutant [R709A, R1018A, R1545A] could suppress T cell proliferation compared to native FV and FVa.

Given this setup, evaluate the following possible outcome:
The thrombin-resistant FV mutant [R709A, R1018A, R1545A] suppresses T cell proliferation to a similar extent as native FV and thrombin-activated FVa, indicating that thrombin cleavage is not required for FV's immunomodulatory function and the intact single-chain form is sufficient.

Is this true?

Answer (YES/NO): NO